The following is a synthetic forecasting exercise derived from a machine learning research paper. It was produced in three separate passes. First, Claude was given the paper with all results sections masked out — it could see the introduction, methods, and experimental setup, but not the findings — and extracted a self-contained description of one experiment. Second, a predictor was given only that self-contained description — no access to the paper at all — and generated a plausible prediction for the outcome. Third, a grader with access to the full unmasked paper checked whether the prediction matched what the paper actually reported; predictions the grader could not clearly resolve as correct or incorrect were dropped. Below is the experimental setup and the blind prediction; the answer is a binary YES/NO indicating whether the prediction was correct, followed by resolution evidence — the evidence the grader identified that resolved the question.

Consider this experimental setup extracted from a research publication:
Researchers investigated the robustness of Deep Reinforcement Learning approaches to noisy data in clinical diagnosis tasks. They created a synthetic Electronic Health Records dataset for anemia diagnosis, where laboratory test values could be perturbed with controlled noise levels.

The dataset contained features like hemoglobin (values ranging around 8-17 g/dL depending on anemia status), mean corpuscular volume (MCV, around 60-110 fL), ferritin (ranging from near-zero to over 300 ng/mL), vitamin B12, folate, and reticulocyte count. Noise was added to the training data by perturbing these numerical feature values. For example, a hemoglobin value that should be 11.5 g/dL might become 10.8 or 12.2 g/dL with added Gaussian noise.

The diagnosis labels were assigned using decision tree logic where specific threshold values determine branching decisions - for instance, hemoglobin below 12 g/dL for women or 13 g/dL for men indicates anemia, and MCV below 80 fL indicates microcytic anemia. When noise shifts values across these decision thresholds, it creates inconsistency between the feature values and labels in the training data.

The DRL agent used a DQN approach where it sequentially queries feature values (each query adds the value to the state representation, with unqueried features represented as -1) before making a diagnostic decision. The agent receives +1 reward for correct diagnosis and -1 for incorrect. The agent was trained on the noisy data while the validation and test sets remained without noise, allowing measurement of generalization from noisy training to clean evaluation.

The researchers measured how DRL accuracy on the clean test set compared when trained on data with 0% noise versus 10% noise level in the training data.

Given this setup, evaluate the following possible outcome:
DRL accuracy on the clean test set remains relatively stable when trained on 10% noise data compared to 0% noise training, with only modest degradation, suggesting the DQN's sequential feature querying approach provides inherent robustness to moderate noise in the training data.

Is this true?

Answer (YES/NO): YES